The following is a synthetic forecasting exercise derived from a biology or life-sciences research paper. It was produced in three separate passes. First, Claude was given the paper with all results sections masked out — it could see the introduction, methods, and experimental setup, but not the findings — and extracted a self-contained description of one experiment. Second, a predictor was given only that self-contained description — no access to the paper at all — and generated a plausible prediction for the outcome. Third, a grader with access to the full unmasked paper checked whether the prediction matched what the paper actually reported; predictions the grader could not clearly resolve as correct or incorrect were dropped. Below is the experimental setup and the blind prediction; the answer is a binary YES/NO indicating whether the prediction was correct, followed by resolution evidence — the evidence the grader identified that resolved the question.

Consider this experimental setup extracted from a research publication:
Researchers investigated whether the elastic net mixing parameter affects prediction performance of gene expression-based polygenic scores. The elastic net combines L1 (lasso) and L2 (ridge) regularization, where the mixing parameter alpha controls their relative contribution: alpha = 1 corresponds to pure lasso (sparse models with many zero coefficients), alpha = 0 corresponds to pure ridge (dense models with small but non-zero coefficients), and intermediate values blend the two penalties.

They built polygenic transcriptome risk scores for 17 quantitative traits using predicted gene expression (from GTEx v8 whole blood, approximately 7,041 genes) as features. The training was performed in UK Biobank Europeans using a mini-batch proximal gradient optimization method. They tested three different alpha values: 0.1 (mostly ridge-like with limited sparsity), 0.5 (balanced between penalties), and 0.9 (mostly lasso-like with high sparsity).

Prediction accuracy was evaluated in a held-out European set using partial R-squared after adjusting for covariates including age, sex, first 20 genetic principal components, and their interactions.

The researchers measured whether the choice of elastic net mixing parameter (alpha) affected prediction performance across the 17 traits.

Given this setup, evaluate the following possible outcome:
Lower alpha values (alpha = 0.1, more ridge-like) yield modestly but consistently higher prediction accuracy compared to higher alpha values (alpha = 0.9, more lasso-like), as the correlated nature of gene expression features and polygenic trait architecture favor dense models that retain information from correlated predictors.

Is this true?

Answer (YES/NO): NO